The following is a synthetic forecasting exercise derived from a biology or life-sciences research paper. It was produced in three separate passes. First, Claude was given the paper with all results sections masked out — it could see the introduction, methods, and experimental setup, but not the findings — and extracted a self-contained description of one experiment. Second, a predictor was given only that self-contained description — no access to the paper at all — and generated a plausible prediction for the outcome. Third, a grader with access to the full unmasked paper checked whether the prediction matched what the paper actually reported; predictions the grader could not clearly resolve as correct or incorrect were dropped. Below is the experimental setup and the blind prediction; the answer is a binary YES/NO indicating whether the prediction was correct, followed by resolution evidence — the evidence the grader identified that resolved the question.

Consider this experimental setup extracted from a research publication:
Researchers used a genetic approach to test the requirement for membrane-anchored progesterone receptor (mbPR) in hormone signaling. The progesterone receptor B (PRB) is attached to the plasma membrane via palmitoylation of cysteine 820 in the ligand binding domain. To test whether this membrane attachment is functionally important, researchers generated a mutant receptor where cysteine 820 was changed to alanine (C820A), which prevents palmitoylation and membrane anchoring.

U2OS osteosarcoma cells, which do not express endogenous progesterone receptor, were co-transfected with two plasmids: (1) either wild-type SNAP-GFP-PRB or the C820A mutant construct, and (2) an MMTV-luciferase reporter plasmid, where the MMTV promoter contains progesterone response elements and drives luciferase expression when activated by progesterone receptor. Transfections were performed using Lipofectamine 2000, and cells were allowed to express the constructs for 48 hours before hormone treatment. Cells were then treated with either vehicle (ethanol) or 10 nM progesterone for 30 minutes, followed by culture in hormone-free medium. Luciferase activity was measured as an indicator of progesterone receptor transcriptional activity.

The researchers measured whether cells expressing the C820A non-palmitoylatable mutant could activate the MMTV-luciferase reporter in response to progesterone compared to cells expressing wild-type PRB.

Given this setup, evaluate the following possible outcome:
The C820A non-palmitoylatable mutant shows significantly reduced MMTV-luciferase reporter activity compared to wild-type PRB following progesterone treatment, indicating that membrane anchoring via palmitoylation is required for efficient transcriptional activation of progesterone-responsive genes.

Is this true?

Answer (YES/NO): YES